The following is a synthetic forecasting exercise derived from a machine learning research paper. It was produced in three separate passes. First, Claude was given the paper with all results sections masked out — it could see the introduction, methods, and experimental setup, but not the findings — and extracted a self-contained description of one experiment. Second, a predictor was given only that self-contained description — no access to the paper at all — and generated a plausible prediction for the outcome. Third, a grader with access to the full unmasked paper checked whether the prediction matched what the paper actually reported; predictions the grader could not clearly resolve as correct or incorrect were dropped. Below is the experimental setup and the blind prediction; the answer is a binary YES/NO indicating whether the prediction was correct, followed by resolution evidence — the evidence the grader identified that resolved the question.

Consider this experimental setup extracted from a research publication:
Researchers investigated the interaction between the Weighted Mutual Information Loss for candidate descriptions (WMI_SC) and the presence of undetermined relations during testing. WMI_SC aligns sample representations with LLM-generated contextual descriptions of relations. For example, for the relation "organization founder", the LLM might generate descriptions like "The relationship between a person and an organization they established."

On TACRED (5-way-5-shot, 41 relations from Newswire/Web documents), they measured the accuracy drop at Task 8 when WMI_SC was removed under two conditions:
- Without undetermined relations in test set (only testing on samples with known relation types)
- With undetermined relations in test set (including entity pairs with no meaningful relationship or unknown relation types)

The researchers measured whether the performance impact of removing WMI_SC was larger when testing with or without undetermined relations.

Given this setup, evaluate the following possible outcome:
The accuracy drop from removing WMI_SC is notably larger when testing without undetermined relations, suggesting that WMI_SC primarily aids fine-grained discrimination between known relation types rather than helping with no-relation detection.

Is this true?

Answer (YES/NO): YES